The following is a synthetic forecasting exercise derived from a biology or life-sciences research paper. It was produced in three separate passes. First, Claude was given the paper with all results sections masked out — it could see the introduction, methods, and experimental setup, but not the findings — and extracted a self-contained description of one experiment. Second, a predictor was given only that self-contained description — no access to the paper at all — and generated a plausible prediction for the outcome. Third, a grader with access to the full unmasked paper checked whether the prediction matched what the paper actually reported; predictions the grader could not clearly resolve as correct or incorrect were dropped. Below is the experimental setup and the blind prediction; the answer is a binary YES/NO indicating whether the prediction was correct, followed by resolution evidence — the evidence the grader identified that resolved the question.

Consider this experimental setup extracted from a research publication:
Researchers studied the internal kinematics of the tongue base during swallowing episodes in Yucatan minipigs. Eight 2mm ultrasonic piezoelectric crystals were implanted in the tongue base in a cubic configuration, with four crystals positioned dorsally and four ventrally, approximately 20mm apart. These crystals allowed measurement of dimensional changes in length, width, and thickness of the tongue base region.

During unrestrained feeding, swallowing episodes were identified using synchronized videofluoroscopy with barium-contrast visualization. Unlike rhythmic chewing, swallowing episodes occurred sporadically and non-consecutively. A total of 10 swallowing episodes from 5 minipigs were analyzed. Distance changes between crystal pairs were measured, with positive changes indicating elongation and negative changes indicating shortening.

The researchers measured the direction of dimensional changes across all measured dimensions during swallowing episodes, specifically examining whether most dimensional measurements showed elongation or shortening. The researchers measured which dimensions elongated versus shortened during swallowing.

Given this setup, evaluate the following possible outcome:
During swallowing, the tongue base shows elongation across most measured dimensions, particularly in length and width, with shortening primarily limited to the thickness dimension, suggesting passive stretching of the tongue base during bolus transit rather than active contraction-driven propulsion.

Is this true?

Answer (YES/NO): NO